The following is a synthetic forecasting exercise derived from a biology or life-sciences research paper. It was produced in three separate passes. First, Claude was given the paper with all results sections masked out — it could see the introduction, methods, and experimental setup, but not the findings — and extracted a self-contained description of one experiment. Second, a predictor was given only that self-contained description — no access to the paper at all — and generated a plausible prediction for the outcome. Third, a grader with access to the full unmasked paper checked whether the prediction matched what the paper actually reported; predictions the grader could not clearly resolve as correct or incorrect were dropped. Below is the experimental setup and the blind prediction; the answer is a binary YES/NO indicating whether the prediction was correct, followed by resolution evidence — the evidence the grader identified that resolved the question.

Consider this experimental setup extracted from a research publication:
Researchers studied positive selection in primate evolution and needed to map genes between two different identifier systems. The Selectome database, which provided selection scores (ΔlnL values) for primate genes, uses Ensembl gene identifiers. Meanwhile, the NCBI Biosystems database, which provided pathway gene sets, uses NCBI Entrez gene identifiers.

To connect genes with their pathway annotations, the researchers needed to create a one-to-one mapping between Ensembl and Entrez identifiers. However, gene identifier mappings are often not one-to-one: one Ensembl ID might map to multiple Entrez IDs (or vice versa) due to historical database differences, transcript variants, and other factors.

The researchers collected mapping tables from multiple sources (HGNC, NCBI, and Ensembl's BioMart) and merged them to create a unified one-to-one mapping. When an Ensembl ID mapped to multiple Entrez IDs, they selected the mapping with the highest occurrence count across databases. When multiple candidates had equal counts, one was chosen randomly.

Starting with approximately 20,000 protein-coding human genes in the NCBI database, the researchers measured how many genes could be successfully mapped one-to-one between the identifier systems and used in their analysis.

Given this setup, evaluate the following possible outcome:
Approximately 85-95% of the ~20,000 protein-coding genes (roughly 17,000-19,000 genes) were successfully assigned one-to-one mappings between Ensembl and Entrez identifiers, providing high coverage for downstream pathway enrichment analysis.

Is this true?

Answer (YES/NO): NO